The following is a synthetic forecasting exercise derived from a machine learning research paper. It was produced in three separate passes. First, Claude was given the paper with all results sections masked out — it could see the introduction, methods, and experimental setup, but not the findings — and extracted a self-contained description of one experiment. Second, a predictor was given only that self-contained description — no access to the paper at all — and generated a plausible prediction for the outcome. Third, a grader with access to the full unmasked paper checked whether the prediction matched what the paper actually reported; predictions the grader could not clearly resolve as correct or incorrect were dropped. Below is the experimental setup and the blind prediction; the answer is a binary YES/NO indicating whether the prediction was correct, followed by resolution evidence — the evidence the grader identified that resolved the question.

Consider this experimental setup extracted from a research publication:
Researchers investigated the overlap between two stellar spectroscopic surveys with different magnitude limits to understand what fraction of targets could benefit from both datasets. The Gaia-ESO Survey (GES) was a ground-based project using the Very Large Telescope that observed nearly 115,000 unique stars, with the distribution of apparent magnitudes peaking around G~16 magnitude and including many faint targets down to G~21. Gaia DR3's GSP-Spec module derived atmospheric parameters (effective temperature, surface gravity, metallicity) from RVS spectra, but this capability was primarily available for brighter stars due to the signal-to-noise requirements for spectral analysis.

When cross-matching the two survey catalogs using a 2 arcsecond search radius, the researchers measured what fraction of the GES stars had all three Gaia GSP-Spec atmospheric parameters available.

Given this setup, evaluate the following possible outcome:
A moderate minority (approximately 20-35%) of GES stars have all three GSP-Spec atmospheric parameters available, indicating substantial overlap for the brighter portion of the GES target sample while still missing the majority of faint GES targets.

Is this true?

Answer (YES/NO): NO